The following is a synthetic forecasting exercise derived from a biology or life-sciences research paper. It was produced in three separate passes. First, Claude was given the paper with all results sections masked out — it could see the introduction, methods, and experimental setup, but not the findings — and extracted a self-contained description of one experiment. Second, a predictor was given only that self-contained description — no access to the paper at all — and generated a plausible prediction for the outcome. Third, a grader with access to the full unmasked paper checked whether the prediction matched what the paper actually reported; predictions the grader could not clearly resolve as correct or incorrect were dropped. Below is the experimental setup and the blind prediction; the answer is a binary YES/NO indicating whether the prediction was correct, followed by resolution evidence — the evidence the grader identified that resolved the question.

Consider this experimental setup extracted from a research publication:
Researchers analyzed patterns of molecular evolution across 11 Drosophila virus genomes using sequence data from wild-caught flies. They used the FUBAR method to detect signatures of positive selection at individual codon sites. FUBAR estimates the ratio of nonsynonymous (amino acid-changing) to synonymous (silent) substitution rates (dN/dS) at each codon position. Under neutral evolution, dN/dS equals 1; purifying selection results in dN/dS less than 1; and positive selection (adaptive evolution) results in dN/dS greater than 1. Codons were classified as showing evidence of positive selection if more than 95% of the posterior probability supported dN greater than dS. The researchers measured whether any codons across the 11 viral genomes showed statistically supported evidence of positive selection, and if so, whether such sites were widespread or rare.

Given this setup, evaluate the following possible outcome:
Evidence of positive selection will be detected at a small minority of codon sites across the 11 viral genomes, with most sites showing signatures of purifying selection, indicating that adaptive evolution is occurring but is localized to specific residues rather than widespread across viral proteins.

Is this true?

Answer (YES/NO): YES